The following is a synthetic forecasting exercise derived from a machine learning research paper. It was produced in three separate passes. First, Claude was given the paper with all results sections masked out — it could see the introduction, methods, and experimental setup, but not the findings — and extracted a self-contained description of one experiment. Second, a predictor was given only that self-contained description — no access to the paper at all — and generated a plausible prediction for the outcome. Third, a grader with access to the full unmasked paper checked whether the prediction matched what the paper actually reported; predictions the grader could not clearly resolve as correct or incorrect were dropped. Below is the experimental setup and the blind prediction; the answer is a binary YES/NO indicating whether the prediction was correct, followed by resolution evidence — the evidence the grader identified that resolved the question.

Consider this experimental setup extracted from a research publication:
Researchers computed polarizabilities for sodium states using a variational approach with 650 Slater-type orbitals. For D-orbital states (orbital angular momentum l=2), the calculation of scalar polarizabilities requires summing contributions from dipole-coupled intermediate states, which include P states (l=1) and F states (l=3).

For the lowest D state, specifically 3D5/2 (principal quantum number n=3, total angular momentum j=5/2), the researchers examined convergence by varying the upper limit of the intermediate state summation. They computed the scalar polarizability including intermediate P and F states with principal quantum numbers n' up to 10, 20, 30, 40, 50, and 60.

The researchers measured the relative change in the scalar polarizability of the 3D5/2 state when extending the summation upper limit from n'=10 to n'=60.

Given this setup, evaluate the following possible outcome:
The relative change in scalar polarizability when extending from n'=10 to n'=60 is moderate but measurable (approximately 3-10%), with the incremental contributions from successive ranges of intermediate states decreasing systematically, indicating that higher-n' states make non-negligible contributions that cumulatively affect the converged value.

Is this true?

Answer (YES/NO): NO